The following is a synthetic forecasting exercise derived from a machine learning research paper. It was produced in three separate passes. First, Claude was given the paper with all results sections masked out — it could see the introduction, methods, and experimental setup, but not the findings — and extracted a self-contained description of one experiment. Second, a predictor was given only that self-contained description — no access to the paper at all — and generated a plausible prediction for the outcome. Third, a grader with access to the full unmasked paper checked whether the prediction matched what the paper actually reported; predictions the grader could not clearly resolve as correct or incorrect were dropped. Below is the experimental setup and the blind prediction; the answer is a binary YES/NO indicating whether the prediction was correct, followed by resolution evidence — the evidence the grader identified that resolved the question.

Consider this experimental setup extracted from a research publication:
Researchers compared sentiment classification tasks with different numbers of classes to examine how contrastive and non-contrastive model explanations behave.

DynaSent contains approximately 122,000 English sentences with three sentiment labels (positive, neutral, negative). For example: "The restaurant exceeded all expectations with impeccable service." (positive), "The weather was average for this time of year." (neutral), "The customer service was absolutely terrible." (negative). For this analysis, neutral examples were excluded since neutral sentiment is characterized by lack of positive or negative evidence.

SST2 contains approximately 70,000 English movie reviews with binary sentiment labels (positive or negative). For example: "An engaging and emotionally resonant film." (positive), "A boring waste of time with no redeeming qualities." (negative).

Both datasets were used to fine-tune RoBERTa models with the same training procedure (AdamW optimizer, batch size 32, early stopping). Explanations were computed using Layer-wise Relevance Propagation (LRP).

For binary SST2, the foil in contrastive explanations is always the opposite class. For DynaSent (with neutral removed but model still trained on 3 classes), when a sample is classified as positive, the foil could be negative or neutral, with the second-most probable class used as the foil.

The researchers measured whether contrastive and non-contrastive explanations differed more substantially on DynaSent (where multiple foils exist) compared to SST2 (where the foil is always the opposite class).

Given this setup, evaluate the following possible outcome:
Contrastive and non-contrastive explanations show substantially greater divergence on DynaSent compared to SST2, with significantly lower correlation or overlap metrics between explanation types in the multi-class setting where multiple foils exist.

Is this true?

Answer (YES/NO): NO